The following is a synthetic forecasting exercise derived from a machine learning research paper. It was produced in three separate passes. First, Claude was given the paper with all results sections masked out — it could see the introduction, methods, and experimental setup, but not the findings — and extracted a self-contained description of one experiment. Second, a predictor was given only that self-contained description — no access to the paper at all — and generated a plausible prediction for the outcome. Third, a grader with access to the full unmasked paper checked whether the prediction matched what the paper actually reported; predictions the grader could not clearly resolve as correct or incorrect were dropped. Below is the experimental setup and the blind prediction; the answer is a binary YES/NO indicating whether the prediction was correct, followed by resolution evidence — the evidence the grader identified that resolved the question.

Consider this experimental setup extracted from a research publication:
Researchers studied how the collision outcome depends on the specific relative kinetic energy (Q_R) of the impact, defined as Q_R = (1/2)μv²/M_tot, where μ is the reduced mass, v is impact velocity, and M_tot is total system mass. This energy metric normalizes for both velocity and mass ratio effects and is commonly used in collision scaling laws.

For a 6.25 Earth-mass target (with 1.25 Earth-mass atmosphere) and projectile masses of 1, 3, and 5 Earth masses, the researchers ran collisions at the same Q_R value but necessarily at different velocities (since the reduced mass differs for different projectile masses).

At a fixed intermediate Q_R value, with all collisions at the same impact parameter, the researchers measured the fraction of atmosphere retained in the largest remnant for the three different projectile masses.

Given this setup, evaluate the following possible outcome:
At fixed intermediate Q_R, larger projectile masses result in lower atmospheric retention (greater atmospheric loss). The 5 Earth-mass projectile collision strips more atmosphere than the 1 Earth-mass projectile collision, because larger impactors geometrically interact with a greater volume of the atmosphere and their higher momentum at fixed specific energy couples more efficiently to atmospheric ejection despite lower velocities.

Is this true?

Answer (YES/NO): NO